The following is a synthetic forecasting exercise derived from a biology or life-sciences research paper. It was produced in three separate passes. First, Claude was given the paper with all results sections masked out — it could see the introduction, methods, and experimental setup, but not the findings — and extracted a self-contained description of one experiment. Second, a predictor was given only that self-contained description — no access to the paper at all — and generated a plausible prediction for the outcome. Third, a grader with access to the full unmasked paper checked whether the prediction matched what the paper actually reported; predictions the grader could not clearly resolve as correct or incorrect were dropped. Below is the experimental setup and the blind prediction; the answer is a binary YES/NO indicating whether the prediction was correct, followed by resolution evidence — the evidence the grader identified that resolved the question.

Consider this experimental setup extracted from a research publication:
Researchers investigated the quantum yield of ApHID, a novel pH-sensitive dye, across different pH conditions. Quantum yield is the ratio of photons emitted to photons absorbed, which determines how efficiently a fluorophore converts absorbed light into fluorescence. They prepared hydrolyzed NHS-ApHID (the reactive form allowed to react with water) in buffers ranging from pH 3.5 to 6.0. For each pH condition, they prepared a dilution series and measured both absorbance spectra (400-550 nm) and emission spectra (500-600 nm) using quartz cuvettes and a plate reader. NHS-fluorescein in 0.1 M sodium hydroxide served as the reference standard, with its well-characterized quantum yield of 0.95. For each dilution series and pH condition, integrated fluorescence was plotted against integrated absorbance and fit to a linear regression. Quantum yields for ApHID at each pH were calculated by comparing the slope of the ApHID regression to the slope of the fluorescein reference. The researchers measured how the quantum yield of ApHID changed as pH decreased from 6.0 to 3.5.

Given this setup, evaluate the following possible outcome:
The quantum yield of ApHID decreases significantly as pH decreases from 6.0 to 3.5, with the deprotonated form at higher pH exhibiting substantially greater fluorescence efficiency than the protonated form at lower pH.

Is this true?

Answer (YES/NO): NO